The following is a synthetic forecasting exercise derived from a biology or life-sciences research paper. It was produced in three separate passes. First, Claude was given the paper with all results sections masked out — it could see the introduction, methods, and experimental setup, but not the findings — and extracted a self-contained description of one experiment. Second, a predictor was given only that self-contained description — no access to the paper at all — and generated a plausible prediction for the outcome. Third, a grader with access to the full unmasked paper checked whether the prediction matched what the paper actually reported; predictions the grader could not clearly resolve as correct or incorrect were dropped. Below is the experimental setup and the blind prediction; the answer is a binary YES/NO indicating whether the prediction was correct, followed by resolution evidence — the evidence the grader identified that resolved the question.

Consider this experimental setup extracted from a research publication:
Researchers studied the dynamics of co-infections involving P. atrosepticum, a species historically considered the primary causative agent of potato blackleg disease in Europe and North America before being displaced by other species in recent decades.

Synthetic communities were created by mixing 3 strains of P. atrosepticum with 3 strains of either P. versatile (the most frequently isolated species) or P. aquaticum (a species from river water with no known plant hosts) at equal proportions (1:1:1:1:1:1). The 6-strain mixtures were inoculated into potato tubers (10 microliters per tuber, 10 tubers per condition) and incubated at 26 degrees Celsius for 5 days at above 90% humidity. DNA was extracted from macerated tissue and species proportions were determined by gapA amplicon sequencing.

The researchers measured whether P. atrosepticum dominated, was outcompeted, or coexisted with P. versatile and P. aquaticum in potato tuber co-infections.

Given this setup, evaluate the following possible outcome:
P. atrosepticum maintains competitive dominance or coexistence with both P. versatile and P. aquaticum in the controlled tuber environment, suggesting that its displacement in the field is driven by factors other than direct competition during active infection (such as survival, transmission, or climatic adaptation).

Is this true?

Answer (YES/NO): NO